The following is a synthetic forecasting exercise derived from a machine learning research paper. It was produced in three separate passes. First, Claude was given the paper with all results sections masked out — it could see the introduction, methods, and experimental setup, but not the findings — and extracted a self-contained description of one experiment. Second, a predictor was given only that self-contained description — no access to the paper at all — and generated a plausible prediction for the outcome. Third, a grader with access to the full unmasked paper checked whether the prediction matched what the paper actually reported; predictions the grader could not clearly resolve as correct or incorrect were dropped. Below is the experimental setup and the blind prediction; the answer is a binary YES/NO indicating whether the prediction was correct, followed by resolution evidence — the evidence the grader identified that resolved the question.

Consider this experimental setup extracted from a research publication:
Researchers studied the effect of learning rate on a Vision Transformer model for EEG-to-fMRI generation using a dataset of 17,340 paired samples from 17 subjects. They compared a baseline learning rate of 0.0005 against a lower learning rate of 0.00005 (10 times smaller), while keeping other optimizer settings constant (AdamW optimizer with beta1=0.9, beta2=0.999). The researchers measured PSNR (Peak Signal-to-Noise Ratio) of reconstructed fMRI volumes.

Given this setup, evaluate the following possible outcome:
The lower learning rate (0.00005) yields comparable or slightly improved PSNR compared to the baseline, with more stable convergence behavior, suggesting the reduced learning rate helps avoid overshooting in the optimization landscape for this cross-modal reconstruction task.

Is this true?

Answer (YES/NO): NO